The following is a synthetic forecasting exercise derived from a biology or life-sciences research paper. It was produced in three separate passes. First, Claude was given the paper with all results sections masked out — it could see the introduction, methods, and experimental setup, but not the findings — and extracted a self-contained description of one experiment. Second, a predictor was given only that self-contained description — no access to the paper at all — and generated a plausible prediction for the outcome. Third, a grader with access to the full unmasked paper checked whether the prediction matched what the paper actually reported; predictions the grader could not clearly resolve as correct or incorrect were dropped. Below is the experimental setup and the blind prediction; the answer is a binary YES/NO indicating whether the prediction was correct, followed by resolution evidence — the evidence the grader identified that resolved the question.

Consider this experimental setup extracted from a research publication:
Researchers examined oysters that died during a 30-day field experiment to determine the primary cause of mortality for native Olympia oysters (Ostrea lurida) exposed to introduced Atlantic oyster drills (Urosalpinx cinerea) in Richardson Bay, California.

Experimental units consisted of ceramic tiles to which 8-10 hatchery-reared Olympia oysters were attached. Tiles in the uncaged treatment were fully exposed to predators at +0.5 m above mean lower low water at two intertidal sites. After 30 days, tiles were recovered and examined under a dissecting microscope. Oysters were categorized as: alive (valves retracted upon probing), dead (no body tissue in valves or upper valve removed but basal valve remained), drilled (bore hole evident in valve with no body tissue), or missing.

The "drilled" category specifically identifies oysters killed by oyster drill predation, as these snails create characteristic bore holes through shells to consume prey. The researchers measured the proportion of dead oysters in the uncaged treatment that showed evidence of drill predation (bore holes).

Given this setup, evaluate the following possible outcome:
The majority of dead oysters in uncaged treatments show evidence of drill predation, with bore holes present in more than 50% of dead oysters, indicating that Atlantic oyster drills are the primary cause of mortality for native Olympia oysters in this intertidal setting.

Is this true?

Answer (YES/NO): NO